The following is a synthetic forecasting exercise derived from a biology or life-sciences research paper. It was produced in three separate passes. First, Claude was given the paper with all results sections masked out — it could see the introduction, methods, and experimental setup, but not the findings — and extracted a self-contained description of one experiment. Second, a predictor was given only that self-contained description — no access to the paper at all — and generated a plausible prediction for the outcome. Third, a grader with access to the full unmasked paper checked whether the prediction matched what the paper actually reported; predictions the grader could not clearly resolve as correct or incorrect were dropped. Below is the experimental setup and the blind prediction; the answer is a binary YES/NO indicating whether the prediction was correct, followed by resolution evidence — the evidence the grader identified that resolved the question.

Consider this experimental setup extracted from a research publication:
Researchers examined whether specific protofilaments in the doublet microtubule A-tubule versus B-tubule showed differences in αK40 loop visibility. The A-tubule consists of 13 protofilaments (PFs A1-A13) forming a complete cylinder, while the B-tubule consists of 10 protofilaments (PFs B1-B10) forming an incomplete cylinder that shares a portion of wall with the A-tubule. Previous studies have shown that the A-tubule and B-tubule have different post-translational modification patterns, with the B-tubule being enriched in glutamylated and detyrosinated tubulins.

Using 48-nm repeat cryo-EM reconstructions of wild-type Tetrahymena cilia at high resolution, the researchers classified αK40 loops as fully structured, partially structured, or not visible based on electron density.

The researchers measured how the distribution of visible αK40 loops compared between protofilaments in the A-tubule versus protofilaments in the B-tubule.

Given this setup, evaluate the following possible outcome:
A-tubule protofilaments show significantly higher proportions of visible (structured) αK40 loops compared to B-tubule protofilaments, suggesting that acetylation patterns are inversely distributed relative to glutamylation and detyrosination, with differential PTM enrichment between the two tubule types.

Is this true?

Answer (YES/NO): YES